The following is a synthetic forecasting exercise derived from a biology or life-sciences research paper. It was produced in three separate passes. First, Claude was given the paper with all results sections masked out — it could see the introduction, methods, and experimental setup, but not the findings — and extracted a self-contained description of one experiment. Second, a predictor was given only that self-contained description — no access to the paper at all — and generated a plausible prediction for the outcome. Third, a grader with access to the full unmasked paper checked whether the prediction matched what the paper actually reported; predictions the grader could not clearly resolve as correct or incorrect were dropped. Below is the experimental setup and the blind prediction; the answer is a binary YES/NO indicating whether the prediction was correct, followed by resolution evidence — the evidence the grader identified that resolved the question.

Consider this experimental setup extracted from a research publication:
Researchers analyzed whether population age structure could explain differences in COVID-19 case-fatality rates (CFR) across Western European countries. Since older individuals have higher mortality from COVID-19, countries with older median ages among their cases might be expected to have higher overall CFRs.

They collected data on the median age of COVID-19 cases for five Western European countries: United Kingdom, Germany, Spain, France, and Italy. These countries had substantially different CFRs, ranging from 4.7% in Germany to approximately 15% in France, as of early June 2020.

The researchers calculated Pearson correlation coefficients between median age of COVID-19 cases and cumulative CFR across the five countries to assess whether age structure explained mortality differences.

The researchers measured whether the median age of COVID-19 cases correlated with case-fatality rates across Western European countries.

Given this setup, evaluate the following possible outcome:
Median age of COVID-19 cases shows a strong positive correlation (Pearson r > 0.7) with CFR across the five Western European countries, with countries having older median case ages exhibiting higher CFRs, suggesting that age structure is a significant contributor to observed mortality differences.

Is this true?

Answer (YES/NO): NO